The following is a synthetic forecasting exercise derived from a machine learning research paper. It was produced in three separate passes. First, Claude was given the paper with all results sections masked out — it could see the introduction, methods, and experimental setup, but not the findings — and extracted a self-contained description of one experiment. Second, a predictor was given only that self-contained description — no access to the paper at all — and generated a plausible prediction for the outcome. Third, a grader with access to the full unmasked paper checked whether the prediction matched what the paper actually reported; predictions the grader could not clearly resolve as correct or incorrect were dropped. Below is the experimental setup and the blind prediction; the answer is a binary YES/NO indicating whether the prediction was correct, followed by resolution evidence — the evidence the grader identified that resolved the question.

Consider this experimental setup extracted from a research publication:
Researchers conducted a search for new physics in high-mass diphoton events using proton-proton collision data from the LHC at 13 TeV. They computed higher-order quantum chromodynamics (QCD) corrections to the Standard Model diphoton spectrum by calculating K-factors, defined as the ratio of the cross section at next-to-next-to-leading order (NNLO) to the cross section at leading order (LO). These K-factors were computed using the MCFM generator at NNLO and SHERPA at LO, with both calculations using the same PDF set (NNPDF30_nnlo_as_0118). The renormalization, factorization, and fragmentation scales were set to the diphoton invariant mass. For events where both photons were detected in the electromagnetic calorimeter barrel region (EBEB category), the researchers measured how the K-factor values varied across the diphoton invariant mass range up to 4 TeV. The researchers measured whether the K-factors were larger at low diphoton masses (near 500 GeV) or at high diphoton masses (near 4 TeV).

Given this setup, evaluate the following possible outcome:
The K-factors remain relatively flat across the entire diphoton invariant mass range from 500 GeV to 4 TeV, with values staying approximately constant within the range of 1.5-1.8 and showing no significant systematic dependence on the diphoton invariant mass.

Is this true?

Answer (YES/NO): NO